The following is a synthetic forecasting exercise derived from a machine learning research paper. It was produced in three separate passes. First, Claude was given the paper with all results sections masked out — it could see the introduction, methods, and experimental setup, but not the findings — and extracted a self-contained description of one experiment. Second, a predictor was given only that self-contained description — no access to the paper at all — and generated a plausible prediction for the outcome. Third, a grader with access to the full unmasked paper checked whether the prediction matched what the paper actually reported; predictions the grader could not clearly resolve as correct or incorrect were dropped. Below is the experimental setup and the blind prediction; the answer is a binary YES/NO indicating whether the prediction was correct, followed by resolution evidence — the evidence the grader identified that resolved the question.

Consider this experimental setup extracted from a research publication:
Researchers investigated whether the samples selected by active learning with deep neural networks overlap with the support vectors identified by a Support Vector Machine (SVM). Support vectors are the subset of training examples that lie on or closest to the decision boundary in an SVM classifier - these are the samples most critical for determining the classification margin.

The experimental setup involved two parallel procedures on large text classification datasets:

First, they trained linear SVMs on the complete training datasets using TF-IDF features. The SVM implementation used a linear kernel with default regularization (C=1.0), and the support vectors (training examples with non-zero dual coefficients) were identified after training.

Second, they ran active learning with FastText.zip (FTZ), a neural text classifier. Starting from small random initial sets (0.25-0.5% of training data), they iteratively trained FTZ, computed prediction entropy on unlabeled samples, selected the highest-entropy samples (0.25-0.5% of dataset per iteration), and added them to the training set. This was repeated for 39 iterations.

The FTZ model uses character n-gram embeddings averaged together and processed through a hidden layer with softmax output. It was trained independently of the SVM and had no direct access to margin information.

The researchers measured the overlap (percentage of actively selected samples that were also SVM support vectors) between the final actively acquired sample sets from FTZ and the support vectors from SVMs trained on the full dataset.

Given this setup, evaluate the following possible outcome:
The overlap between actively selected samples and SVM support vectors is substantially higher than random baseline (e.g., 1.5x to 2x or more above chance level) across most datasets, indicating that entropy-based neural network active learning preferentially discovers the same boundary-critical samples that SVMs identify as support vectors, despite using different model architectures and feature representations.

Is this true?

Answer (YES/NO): YES